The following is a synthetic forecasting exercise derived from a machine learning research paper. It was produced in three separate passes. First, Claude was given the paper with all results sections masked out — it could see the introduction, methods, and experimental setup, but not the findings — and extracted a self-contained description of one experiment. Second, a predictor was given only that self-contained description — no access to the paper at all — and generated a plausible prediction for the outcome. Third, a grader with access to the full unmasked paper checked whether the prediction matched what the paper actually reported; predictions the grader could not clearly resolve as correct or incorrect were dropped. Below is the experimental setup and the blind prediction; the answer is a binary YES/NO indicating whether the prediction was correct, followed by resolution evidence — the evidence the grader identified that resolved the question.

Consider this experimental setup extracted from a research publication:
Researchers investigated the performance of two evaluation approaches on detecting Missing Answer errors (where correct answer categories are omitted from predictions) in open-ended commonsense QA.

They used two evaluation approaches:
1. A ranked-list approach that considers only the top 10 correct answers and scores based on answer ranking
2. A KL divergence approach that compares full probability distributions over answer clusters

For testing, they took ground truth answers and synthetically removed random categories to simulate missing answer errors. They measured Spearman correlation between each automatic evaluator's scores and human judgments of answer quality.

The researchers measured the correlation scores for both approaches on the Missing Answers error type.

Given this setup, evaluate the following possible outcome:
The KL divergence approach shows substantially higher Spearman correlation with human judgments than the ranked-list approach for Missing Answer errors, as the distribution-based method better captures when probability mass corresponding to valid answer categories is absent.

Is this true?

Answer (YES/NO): NO